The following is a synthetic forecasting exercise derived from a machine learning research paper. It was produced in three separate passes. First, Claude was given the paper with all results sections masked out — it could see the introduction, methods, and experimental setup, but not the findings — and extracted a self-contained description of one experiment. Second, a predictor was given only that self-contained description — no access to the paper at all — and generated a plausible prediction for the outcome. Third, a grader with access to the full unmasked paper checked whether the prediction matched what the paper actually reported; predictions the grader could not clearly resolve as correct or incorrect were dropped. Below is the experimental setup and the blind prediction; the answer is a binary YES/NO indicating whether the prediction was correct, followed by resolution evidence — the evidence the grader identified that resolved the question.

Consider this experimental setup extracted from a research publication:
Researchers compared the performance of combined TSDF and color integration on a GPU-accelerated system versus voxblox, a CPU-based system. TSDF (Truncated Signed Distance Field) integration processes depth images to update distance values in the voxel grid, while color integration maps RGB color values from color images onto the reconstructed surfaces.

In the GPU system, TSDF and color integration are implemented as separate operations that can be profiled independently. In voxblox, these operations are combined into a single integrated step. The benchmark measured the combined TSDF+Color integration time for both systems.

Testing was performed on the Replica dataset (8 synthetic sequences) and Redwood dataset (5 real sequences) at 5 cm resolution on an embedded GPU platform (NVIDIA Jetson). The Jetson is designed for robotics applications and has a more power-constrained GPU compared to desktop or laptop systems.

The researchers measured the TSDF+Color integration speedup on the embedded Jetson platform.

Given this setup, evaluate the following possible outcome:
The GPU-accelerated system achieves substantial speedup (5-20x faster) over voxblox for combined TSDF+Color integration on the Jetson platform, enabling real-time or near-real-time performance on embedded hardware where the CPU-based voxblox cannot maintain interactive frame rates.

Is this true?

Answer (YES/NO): NO